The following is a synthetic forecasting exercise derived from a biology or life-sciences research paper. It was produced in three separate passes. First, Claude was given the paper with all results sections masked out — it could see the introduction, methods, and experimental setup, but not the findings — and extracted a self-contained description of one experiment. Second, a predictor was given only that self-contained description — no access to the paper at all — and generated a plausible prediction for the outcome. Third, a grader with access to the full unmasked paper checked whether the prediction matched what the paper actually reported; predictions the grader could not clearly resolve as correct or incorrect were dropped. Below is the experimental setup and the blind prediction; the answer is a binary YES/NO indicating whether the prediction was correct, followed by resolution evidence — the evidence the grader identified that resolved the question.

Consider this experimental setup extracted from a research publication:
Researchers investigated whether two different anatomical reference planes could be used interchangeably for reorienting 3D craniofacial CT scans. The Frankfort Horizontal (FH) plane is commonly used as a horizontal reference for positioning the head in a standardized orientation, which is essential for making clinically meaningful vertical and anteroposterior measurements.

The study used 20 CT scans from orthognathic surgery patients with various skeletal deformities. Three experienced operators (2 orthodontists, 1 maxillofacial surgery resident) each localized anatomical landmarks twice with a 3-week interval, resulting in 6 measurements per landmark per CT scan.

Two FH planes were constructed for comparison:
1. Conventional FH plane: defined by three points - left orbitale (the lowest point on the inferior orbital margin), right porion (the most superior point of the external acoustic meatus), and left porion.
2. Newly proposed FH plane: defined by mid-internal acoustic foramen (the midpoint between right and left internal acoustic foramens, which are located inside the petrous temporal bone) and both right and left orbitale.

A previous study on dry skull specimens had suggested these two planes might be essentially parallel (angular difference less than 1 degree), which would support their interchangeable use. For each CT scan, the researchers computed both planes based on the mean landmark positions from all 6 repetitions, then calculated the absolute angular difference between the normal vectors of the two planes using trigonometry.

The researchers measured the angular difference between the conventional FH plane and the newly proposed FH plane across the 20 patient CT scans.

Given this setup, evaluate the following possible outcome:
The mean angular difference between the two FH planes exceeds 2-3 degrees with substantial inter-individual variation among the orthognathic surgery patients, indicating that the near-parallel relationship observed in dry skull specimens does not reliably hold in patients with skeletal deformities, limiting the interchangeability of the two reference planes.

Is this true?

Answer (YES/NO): YES